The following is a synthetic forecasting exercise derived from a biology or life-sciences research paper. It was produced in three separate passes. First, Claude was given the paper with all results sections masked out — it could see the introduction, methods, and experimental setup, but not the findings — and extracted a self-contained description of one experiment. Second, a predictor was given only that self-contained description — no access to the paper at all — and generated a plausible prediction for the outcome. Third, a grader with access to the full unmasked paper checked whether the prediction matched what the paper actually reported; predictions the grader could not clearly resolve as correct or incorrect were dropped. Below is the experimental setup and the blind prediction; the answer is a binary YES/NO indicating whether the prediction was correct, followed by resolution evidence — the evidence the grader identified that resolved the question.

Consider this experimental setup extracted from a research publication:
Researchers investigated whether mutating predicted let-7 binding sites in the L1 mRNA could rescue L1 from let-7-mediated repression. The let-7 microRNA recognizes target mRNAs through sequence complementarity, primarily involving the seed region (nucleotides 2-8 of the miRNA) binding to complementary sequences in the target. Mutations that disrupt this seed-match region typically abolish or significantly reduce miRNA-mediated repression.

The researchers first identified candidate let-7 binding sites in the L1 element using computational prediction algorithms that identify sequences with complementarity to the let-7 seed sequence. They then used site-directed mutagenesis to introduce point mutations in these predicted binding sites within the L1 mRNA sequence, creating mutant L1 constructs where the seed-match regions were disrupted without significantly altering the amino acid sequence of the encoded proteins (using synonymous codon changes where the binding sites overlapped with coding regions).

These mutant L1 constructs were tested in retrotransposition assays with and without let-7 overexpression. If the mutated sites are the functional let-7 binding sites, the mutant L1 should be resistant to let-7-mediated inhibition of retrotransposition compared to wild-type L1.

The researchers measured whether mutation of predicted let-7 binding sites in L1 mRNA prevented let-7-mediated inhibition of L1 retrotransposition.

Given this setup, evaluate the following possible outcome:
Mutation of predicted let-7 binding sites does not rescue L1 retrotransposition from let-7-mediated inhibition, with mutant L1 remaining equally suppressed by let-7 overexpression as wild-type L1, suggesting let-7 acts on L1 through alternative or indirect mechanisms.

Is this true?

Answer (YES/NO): NO